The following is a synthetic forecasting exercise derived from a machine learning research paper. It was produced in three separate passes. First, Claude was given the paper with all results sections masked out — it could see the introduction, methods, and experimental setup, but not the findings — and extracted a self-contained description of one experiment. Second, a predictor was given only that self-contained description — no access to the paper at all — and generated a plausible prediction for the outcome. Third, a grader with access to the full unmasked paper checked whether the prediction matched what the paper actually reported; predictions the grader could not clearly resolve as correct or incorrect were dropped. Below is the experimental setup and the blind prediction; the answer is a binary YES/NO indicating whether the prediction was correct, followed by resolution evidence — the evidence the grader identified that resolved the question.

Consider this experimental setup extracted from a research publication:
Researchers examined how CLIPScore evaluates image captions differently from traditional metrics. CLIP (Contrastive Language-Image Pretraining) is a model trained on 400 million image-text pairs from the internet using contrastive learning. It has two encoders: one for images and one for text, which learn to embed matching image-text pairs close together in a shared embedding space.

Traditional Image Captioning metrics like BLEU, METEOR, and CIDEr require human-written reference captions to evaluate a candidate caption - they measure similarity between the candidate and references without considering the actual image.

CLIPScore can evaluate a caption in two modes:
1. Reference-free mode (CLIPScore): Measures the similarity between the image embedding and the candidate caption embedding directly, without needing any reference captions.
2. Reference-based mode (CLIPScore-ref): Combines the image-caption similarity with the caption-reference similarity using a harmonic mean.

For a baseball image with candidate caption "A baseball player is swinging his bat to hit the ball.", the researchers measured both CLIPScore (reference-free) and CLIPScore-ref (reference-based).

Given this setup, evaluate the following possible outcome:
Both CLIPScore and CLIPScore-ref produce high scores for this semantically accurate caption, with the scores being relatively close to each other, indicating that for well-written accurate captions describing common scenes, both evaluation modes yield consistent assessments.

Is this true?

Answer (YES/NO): YES